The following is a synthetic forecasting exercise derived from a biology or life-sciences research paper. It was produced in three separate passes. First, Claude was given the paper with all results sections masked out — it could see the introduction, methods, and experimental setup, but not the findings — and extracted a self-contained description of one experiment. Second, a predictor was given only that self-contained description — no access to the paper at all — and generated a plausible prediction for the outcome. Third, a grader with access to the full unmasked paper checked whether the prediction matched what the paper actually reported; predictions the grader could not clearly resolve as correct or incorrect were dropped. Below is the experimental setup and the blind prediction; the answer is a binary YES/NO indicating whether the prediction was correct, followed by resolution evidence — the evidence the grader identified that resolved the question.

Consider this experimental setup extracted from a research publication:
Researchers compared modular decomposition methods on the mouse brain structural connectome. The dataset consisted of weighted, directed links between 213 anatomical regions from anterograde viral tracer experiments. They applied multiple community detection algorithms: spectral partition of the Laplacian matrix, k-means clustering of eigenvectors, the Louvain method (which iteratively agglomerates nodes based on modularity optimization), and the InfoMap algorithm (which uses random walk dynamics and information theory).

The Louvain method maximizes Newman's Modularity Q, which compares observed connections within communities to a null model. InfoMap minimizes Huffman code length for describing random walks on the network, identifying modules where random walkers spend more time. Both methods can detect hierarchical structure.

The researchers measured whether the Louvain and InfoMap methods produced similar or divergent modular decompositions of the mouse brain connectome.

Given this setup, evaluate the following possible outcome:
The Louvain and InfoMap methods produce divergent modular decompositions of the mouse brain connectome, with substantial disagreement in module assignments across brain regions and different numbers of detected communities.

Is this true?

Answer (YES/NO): NO